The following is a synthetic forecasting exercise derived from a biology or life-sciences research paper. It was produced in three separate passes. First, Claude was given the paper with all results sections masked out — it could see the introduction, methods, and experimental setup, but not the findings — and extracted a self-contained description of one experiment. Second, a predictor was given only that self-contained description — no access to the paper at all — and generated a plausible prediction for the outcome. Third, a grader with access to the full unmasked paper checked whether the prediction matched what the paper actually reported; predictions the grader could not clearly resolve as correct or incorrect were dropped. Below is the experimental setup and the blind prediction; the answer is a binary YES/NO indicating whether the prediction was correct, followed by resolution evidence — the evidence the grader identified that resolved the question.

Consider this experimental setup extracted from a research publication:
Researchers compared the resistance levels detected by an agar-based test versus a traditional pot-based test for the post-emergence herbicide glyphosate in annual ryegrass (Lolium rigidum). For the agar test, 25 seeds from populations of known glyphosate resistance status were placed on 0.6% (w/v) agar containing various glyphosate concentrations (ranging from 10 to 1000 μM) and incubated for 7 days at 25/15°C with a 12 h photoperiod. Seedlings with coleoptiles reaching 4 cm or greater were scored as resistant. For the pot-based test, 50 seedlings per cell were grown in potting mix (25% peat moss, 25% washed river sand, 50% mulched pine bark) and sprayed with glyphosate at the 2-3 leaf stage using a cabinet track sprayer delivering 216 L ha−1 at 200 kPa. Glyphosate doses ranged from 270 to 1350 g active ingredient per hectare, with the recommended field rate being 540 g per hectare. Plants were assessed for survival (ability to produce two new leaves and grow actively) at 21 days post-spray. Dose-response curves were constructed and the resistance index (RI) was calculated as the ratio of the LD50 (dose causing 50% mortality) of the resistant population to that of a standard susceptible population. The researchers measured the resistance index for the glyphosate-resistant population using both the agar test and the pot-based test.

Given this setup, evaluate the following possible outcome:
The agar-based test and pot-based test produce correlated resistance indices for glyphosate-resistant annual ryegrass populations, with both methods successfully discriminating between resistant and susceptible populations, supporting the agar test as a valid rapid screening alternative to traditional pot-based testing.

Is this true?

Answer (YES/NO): NO